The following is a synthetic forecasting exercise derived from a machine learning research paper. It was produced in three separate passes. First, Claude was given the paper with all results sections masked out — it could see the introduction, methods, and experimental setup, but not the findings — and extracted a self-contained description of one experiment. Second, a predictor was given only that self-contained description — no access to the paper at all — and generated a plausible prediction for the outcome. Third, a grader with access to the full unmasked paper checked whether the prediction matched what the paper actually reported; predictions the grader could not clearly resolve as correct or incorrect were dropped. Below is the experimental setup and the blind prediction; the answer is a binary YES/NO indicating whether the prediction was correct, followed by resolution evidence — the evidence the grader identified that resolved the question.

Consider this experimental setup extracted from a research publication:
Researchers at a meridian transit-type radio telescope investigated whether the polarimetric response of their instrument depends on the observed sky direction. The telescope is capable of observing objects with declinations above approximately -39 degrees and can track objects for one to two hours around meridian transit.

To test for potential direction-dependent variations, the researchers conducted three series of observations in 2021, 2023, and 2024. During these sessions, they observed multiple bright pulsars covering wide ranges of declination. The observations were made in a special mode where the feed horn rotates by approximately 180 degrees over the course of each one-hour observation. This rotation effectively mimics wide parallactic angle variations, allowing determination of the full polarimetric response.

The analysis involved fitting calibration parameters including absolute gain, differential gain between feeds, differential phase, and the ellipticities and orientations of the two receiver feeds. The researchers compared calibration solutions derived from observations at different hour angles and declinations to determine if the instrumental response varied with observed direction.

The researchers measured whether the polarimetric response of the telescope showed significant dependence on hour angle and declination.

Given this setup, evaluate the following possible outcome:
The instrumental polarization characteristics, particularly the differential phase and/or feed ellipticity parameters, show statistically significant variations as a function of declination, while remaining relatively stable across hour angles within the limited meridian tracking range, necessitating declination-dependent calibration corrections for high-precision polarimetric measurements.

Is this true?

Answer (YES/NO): NO